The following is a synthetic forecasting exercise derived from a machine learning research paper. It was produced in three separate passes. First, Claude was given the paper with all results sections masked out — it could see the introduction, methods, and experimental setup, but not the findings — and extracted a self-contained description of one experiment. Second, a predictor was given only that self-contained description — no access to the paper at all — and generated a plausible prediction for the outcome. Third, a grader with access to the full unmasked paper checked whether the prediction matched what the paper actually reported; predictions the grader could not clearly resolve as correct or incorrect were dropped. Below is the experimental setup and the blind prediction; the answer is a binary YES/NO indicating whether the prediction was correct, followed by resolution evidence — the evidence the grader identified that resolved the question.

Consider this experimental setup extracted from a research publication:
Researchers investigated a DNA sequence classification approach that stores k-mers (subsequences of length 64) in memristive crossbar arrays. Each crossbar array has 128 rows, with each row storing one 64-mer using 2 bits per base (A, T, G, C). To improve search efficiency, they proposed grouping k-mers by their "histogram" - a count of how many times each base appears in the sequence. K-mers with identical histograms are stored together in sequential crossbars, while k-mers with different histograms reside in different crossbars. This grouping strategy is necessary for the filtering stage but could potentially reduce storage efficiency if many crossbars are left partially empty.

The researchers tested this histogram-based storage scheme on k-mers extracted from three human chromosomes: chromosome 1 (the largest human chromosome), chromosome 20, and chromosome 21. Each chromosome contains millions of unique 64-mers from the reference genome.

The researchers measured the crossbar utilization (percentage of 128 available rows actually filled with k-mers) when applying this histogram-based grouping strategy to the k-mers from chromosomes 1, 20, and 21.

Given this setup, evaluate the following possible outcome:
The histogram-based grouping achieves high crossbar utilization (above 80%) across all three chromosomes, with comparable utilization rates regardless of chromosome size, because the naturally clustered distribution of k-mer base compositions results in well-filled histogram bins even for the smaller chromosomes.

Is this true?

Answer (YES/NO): YES